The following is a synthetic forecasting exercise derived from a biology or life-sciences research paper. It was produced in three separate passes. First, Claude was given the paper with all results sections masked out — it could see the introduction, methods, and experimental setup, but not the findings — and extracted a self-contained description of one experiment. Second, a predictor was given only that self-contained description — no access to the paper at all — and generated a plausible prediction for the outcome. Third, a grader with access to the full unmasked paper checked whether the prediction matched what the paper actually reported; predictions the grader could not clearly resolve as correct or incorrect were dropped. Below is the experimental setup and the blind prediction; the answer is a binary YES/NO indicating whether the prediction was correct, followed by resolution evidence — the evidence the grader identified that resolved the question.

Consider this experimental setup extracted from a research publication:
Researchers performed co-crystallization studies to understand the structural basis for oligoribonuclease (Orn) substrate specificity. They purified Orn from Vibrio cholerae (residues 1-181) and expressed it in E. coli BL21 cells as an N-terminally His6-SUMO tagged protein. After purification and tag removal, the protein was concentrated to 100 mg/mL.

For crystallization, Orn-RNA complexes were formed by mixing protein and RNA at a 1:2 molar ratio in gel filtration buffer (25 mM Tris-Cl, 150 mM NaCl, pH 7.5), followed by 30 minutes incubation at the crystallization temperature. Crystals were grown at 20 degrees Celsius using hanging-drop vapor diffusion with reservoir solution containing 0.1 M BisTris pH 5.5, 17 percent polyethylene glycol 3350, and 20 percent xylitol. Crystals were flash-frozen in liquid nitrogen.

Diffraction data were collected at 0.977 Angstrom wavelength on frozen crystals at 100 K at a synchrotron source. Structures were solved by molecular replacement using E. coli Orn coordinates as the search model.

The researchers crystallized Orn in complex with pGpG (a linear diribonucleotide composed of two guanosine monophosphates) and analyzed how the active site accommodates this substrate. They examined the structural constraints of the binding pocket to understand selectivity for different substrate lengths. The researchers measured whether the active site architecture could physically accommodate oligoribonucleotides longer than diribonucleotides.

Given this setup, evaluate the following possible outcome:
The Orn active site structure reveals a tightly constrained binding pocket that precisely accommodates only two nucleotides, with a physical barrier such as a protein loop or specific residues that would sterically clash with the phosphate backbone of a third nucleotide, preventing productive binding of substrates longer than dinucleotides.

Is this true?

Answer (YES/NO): YES